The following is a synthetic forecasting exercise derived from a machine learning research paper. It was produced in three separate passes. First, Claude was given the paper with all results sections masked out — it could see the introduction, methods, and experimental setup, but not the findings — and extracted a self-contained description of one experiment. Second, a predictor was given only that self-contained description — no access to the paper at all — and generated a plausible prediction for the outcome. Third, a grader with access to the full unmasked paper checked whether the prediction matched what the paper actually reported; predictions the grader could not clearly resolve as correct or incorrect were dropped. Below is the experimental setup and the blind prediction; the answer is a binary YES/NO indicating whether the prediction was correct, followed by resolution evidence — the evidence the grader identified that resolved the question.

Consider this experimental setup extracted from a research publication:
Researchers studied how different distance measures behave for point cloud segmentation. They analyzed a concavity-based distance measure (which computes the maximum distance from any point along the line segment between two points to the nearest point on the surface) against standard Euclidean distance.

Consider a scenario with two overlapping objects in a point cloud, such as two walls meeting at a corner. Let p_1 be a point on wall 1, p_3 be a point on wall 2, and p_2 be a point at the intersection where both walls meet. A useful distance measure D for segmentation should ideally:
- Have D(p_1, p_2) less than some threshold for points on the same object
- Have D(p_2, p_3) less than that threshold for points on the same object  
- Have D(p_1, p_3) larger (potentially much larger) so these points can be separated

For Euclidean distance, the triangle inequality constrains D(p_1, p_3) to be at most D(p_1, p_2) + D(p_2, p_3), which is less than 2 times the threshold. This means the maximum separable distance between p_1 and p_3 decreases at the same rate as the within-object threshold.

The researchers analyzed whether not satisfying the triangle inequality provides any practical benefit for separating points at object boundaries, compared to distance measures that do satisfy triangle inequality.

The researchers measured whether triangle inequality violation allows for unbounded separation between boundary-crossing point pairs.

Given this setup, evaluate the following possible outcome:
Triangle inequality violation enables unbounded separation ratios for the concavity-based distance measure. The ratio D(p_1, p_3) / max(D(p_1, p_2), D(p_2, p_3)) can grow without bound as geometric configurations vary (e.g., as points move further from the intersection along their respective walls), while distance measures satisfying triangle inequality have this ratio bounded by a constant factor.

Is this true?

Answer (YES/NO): YES